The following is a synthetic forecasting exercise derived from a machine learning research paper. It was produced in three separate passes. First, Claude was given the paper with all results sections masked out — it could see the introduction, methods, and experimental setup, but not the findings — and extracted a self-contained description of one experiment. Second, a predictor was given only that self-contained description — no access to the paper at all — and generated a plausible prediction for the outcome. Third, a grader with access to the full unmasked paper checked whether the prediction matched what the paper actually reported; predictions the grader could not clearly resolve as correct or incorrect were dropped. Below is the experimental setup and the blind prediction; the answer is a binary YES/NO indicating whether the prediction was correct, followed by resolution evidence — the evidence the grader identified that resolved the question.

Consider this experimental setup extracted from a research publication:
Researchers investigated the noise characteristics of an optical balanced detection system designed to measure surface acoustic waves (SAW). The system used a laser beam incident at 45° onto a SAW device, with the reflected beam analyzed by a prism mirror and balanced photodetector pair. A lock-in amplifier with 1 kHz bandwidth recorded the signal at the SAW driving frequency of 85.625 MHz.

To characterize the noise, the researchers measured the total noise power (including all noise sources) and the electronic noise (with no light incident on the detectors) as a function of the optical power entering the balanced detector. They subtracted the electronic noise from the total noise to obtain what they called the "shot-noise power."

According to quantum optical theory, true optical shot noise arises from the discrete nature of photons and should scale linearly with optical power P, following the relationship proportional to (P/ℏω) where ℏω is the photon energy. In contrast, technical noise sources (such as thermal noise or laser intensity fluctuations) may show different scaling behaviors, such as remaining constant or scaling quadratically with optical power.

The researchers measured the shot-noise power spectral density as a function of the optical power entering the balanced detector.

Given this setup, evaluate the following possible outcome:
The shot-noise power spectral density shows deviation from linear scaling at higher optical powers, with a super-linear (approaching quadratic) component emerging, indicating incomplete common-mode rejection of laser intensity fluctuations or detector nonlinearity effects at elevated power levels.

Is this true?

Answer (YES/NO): NO